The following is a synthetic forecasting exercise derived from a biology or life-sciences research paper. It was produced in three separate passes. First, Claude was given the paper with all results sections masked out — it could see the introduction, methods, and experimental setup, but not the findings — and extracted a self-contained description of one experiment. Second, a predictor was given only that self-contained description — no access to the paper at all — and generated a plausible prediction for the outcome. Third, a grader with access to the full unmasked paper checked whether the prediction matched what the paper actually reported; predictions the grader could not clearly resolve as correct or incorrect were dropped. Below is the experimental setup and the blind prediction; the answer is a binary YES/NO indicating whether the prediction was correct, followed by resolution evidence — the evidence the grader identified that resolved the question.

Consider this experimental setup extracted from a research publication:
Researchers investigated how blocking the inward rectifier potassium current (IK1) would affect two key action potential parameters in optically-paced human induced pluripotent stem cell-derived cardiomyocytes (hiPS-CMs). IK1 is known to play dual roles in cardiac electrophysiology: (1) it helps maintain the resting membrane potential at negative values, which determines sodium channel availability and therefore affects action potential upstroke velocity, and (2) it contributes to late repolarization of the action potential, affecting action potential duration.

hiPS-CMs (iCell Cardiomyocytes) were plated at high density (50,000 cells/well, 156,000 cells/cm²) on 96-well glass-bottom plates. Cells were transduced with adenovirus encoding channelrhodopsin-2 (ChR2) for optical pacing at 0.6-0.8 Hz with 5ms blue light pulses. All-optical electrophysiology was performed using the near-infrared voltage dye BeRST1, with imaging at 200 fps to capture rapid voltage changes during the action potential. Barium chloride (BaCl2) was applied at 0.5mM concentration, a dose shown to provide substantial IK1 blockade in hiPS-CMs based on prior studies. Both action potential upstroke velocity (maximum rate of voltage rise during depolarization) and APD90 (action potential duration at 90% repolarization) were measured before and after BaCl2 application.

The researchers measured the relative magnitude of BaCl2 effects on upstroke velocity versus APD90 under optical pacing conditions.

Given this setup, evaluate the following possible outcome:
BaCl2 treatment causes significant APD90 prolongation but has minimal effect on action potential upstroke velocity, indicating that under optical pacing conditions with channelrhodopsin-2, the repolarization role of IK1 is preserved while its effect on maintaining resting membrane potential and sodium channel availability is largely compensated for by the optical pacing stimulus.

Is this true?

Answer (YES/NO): NO